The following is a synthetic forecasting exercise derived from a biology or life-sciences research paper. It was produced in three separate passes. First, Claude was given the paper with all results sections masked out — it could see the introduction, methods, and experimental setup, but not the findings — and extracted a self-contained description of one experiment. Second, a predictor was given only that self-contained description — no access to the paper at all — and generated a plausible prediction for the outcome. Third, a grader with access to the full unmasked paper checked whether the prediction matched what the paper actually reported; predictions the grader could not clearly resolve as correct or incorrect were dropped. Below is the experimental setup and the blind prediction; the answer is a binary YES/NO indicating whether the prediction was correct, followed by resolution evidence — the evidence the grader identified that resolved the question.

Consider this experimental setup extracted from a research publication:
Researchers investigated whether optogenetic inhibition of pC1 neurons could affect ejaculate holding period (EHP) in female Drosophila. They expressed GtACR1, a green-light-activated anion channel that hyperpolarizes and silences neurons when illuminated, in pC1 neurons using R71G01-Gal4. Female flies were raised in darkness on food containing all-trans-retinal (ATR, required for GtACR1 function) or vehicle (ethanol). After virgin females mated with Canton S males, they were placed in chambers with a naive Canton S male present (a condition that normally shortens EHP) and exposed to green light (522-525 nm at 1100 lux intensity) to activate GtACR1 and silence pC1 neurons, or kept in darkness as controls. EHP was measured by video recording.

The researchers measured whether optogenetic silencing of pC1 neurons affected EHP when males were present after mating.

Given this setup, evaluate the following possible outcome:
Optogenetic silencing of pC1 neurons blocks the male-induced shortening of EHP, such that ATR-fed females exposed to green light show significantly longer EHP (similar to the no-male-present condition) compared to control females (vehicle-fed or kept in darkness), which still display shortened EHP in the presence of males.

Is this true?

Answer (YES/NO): NO